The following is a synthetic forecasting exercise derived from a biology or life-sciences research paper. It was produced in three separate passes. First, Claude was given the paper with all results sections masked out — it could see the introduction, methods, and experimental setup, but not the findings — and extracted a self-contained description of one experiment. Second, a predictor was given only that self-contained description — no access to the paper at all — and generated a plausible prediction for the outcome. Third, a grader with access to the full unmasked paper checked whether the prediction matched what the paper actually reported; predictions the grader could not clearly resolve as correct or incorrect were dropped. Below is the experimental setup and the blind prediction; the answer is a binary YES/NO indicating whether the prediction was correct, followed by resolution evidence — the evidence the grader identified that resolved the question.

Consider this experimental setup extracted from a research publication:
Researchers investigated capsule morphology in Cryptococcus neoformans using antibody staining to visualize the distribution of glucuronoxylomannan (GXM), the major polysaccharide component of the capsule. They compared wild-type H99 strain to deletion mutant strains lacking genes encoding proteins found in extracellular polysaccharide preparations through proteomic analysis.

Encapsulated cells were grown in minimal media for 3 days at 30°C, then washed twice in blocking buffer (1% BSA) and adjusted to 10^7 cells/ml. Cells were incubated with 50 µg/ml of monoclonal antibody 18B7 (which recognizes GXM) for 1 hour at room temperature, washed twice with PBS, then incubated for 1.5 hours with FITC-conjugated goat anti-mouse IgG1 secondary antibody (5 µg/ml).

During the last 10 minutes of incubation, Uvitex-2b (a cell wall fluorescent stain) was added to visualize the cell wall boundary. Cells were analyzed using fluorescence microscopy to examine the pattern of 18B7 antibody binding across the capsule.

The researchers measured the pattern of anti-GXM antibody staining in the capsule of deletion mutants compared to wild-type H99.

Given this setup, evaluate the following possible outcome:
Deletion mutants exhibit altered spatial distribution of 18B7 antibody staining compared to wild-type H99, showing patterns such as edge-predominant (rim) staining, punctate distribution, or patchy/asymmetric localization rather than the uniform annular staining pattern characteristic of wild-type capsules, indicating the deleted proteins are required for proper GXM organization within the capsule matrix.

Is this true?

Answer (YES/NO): NO